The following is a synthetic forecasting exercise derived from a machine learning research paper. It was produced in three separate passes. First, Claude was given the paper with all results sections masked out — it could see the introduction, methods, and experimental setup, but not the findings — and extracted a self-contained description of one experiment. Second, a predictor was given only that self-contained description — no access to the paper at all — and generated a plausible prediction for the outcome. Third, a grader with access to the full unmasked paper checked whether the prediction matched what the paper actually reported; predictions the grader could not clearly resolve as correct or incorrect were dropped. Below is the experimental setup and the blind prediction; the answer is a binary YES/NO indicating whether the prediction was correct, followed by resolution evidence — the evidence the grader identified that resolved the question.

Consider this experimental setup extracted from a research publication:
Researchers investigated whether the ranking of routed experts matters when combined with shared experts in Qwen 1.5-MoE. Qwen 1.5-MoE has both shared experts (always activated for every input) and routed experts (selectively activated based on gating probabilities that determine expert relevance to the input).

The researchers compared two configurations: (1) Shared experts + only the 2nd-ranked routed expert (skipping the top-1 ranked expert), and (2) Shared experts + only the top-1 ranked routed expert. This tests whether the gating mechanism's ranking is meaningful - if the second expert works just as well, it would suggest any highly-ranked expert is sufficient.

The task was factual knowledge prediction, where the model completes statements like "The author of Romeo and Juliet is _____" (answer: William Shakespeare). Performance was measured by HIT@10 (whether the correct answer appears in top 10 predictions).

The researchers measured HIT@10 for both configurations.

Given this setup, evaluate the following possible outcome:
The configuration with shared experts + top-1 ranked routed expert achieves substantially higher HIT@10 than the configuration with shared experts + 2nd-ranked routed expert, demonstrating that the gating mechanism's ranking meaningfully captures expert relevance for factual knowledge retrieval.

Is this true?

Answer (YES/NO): YES